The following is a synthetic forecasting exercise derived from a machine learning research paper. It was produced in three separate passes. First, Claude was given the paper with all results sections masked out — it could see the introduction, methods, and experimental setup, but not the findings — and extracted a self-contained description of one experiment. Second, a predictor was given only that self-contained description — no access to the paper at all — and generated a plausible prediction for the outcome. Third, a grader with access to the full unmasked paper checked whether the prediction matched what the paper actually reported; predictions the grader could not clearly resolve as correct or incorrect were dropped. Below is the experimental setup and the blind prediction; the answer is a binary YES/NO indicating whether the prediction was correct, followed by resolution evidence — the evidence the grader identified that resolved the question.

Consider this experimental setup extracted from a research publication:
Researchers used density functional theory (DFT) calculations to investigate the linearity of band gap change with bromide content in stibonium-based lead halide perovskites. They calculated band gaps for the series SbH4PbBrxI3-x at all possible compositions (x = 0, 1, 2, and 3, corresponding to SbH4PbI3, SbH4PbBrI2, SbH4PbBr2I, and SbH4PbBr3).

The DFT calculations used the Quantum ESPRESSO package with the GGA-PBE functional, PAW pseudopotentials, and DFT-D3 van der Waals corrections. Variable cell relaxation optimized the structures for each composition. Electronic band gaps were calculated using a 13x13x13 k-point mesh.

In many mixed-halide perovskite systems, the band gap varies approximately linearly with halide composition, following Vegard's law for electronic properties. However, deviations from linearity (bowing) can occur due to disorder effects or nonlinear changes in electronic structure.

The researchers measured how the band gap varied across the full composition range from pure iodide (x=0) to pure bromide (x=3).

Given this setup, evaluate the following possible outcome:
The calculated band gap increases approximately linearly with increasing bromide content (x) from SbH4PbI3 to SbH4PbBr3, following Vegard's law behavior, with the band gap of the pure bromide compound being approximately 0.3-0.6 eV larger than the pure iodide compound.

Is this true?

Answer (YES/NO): YES